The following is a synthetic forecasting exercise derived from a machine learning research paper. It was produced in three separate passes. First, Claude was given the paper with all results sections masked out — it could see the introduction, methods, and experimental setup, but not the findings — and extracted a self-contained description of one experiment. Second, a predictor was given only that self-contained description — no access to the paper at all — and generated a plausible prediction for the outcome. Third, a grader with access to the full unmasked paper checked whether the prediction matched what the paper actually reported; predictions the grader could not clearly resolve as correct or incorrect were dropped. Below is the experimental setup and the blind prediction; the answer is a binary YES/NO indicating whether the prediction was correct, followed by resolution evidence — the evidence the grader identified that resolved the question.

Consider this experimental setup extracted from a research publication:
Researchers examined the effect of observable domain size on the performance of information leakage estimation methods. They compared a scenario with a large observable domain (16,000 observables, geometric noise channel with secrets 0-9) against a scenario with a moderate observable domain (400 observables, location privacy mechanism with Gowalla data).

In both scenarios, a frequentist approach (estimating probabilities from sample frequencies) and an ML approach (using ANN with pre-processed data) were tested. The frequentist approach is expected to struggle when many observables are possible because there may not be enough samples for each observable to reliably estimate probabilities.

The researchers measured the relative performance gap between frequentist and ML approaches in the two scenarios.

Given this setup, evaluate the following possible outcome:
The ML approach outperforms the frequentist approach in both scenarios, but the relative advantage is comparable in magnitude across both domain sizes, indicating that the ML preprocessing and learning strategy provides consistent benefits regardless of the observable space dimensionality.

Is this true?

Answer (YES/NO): NO